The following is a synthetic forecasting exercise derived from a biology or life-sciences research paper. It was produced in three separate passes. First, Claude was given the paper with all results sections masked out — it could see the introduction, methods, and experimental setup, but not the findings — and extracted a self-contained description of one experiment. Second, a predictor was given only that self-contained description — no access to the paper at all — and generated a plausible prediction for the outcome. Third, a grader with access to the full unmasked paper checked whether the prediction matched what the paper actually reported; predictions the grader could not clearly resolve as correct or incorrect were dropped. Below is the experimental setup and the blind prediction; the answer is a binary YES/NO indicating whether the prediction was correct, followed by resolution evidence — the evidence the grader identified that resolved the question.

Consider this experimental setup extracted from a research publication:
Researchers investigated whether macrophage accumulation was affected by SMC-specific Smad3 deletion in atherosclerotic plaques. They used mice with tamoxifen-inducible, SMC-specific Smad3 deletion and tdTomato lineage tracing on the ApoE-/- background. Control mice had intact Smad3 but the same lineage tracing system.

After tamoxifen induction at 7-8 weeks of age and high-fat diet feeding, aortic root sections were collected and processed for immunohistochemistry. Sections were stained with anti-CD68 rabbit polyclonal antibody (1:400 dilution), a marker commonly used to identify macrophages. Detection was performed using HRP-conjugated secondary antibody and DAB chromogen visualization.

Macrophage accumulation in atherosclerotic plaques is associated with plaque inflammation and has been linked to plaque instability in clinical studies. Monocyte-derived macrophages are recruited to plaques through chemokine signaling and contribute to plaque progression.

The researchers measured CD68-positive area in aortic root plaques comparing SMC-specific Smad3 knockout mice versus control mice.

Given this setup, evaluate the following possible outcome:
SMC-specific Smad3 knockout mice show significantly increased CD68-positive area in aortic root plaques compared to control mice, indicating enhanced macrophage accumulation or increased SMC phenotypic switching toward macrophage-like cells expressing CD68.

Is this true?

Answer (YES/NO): YES